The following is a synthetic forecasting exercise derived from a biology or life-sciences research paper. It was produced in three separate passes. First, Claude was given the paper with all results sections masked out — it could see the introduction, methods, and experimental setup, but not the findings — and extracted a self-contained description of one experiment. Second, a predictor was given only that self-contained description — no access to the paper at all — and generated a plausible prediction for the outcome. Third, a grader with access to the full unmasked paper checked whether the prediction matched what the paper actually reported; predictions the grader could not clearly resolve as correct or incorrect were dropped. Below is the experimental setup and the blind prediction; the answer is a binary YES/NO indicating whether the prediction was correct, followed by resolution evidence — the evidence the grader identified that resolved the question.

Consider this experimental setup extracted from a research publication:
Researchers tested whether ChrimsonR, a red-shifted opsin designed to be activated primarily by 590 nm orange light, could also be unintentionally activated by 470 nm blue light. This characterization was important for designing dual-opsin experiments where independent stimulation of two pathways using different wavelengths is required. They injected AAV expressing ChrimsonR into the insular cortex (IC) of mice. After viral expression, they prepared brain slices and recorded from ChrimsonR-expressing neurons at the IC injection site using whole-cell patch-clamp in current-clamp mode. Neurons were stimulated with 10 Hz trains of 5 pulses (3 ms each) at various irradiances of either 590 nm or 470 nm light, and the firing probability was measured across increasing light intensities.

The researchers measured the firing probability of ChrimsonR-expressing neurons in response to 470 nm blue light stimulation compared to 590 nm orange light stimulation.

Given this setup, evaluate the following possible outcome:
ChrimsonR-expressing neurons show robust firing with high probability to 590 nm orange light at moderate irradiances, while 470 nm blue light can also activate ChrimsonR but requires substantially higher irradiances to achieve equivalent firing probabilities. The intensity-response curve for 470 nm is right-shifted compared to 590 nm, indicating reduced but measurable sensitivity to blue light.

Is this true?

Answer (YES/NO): YES